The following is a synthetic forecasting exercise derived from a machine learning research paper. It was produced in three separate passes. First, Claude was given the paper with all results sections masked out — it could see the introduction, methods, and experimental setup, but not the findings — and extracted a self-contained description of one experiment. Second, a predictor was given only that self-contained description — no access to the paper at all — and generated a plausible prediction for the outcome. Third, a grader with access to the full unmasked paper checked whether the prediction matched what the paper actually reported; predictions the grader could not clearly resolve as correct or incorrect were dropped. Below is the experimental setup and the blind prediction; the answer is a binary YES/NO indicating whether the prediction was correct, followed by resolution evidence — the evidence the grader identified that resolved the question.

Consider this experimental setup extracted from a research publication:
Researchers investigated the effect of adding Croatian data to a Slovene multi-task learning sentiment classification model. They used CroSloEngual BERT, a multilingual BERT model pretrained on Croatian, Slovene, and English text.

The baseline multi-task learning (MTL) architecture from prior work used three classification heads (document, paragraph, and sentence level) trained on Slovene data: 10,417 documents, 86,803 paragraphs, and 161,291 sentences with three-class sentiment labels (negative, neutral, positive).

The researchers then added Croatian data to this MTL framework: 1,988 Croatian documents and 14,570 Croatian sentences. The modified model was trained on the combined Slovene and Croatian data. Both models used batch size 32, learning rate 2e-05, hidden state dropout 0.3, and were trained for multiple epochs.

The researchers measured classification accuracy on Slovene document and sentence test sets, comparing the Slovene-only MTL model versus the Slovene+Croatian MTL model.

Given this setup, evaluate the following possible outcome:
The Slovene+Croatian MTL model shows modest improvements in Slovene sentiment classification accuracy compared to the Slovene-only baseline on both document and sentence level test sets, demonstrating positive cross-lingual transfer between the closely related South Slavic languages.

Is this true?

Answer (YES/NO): NO